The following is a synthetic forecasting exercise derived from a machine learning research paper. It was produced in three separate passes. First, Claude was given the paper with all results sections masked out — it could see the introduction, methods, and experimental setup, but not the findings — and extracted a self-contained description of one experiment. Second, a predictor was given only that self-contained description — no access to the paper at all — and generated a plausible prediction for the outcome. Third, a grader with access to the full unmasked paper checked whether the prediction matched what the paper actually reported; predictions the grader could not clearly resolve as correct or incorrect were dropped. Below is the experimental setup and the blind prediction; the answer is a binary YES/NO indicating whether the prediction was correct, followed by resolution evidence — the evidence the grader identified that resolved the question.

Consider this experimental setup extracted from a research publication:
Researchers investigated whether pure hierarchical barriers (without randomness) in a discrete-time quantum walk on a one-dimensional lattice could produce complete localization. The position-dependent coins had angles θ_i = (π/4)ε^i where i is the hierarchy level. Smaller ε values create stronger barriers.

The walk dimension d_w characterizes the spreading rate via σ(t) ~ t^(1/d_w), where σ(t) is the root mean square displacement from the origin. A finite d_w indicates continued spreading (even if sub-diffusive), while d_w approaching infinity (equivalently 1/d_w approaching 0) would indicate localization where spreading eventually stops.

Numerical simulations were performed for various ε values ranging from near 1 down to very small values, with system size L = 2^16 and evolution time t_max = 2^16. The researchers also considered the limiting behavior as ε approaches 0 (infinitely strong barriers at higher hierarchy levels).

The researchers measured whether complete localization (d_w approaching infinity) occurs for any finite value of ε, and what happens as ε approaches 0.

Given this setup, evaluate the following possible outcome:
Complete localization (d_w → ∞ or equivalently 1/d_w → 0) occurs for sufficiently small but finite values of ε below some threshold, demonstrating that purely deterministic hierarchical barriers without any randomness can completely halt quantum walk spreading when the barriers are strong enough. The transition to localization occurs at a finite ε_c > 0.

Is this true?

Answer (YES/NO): NO